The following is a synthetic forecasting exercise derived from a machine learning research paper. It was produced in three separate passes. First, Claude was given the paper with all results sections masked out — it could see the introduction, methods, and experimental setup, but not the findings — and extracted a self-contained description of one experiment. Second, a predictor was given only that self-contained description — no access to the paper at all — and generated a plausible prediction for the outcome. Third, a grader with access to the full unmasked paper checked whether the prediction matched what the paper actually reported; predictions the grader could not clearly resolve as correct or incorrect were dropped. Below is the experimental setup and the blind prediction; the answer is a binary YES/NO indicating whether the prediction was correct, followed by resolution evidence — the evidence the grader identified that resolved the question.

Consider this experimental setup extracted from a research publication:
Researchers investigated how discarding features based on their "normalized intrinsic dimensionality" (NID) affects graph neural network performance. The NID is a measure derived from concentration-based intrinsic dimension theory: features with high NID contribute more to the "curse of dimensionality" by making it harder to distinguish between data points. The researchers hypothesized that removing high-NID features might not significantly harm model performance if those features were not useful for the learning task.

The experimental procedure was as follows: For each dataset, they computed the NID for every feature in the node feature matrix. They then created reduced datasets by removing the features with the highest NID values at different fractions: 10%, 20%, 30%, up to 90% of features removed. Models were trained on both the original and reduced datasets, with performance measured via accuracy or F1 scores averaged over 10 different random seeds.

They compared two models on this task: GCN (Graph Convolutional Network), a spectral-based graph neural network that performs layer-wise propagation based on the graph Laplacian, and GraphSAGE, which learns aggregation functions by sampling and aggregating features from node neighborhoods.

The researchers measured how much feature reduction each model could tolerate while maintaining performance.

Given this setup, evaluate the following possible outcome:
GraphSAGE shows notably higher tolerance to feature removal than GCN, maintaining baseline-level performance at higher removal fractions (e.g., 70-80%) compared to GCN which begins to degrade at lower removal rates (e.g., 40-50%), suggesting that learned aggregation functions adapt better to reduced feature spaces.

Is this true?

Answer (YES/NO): NO